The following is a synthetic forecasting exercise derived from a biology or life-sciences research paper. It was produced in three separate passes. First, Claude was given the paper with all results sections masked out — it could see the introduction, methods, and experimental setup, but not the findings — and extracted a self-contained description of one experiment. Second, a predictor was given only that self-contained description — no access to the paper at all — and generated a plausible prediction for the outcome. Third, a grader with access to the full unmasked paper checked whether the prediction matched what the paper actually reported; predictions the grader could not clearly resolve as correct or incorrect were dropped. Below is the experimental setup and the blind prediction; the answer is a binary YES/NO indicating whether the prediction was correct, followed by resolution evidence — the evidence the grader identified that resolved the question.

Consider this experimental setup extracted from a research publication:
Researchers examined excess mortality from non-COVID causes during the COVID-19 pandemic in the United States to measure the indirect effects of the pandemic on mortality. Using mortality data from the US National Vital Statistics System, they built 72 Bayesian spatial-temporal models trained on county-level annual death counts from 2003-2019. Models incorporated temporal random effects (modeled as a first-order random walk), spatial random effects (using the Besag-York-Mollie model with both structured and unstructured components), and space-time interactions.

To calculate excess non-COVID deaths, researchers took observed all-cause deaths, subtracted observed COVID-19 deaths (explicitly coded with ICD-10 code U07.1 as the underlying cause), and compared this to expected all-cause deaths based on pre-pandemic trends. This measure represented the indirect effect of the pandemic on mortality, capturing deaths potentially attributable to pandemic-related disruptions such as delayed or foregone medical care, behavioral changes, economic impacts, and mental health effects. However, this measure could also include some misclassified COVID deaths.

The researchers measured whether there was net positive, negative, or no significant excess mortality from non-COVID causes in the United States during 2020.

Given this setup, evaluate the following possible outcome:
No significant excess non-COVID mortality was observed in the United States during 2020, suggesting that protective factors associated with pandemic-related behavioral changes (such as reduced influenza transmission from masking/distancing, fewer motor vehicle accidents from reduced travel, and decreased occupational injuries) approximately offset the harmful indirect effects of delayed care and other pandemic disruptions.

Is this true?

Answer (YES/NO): NO